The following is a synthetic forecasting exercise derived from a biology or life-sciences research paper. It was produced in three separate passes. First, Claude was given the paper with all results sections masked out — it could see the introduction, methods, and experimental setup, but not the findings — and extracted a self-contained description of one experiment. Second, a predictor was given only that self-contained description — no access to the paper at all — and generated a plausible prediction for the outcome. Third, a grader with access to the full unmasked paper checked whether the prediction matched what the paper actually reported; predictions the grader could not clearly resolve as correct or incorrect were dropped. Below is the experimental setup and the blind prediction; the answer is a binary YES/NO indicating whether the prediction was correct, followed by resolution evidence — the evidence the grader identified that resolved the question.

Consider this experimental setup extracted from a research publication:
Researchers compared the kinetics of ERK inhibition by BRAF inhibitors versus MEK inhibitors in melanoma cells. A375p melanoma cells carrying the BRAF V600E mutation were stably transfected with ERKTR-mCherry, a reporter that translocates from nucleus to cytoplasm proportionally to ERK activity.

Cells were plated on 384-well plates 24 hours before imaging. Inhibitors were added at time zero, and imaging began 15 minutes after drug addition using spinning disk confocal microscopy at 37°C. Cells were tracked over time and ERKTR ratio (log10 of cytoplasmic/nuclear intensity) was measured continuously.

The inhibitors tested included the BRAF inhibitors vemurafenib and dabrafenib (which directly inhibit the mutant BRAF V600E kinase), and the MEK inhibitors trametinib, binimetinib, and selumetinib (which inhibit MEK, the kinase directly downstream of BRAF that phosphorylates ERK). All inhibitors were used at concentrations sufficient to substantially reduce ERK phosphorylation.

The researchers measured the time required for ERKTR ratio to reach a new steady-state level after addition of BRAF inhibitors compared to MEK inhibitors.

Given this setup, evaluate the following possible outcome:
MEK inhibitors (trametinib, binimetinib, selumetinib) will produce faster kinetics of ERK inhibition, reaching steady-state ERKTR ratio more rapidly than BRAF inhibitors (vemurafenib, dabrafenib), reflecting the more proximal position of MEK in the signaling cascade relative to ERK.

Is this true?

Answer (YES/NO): NO